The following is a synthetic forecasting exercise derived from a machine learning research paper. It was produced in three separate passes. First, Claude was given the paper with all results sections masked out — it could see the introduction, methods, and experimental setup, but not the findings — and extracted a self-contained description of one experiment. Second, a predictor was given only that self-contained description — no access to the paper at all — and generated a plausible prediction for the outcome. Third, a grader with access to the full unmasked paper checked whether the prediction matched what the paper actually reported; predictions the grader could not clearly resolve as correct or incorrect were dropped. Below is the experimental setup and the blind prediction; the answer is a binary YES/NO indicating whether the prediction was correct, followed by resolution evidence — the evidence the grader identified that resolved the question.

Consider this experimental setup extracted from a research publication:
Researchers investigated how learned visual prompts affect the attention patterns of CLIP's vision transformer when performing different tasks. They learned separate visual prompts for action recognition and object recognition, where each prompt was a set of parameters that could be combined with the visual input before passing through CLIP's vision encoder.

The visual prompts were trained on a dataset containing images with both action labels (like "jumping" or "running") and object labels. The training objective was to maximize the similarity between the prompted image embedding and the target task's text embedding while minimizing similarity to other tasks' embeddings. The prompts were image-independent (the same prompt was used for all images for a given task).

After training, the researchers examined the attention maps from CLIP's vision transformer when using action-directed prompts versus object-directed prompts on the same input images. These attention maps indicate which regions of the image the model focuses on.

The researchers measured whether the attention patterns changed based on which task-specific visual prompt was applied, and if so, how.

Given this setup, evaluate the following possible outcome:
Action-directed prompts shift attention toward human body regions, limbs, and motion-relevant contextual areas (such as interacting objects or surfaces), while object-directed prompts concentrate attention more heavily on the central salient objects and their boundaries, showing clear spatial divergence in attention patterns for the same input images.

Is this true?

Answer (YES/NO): YES